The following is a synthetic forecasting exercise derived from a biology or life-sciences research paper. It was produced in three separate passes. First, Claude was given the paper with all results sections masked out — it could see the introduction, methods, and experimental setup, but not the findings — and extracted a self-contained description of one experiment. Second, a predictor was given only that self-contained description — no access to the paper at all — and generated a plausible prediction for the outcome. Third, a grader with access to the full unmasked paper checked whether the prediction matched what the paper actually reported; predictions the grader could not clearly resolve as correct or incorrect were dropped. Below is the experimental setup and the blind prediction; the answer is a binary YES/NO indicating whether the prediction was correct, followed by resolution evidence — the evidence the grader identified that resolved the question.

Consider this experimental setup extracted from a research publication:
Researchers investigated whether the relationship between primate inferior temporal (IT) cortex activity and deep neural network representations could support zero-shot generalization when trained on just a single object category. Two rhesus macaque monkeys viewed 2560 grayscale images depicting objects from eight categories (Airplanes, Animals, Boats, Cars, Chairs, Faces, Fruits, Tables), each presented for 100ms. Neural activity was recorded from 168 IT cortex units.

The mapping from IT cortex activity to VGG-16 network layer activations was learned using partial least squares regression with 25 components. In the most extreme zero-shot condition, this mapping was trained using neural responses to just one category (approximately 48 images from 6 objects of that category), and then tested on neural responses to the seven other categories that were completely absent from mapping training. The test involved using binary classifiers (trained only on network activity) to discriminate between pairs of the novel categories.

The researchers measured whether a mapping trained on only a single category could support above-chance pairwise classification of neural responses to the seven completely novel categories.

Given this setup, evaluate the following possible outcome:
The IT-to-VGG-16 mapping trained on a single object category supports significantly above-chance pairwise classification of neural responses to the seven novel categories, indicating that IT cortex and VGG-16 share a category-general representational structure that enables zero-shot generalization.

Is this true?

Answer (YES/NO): YES